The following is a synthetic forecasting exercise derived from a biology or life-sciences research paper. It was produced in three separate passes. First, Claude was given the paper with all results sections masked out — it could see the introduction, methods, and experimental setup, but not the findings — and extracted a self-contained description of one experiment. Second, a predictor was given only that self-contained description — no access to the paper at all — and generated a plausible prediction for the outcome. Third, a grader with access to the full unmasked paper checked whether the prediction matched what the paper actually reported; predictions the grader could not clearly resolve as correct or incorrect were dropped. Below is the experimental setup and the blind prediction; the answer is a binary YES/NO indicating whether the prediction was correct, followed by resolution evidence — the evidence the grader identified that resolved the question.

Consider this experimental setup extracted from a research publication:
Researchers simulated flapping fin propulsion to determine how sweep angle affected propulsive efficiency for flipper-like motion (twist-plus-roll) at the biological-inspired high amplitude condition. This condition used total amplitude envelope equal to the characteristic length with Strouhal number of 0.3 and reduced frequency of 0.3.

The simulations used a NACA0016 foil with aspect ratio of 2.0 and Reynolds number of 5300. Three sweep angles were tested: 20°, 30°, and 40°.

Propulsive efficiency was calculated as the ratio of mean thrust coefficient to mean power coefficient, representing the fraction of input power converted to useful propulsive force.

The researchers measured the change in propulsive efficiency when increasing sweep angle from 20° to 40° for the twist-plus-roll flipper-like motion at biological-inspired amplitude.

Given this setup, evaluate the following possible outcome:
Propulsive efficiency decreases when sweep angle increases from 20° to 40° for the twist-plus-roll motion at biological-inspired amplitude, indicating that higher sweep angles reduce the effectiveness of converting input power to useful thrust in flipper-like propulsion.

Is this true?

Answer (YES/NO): YES